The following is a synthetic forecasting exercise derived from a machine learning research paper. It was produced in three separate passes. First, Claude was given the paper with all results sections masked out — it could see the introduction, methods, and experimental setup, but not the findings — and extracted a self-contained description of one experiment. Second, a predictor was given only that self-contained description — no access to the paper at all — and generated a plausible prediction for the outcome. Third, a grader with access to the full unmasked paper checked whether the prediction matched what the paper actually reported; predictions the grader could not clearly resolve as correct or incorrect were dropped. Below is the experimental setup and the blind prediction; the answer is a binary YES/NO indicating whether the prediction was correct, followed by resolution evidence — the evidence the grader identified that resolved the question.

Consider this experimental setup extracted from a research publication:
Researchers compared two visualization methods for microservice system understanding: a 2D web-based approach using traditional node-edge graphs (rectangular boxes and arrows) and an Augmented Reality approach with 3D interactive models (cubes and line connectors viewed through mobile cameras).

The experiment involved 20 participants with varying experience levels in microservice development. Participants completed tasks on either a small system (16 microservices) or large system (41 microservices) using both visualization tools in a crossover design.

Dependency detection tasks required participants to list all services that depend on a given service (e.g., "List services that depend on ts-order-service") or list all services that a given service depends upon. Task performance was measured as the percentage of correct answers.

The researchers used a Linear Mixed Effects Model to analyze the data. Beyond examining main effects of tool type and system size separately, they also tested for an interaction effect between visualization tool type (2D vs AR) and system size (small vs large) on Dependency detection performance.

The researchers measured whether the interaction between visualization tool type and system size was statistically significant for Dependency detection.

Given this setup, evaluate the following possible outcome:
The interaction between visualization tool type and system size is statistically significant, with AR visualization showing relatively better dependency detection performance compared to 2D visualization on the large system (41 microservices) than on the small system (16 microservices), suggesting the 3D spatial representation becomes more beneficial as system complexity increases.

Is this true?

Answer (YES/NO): YES